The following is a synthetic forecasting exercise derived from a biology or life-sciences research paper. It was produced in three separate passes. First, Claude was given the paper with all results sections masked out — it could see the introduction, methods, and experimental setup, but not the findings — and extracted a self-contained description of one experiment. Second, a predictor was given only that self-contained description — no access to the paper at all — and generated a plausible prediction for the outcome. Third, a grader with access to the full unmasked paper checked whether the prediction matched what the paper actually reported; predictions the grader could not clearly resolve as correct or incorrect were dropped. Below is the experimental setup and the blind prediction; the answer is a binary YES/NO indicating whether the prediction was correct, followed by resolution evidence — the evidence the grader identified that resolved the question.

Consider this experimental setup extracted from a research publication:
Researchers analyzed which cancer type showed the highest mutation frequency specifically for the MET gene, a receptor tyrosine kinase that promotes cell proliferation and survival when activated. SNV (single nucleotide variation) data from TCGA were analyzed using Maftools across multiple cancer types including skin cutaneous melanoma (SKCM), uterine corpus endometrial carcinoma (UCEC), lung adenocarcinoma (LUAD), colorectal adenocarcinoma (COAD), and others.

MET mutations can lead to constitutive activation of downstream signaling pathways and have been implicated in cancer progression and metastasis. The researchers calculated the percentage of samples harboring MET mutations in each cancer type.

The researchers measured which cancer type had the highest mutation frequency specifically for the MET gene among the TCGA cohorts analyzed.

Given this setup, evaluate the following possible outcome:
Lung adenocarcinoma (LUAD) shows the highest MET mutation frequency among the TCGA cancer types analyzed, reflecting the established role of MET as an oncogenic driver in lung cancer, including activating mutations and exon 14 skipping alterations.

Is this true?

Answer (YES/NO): NO